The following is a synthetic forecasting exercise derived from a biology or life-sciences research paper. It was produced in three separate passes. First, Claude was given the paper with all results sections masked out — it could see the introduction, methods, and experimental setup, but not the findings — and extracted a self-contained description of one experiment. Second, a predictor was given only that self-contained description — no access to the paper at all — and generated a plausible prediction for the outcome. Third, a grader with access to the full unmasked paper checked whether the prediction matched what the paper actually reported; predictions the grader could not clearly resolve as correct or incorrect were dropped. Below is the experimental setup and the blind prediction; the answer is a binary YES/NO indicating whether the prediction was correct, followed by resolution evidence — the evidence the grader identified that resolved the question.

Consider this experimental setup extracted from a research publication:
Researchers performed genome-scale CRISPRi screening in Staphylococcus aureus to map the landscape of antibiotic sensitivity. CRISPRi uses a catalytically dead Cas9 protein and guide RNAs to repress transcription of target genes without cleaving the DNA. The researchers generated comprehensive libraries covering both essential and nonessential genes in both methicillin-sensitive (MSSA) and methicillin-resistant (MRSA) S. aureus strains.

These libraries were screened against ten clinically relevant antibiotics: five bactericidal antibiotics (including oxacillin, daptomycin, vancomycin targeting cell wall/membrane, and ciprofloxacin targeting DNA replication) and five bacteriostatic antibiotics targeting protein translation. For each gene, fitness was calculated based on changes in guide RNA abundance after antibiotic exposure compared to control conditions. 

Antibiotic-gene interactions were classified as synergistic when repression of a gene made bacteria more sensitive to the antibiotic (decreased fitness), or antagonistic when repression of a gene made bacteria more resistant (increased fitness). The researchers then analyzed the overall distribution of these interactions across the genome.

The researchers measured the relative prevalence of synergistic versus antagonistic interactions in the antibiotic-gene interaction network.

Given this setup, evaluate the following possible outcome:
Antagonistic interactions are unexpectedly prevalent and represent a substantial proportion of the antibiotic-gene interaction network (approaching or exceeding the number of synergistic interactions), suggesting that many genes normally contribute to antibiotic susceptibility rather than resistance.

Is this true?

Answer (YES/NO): NO